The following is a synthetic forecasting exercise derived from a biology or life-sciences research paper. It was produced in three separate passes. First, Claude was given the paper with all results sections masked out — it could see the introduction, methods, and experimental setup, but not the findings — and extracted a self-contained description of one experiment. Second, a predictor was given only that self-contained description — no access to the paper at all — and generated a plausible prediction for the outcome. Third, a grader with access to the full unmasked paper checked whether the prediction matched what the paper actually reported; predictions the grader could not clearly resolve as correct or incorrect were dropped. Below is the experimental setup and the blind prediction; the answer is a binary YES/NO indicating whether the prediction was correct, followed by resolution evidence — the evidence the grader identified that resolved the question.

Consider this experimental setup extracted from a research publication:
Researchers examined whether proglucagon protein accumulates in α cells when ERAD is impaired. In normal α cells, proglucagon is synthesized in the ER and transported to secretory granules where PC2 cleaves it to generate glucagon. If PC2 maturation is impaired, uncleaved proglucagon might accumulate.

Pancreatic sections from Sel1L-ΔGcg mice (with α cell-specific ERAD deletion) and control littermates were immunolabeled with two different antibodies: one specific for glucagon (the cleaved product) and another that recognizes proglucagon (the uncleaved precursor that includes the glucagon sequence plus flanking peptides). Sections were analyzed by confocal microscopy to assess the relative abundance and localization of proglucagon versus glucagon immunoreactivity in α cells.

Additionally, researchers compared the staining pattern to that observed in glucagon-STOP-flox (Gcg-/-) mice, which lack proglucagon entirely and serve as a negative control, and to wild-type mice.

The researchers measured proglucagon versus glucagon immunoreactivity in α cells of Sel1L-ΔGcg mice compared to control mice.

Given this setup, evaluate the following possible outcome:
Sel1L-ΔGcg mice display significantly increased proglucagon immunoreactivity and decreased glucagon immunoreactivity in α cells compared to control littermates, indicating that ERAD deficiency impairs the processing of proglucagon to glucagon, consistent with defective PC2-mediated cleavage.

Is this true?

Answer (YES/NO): NO